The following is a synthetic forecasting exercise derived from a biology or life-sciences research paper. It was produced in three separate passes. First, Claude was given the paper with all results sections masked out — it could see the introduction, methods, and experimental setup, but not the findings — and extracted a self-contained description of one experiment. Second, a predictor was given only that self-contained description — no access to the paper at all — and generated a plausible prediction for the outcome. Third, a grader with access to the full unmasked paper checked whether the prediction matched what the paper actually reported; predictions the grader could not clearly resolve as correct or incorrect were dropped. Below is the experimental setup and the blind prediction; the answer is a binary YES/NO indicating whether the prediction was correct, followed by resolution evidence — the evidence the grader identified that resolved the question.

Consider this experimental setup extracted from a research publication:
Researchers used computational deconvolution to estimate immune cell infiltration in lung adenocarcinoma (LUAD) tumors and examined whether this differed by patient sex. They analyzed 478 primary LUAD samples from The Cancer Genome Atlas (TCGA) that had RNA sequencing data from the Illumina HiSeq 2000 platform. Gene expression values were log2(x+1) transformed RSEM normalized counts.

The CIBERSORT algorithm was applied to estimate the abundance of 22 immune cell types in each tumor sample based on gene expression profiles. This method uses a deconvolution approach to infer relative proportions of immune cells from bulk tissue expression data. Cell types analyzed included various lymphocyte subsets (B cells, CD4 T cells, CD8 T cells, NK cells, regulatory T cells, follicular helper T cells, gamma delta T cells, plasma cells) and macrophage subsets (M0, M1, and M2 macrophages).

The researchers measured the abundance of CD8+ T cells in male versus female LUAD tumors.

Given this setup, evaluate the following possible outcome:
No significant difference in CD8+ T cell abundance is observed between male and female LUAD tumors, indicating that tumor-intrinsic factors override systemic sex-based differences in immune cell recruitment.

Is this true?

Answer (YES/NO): YES